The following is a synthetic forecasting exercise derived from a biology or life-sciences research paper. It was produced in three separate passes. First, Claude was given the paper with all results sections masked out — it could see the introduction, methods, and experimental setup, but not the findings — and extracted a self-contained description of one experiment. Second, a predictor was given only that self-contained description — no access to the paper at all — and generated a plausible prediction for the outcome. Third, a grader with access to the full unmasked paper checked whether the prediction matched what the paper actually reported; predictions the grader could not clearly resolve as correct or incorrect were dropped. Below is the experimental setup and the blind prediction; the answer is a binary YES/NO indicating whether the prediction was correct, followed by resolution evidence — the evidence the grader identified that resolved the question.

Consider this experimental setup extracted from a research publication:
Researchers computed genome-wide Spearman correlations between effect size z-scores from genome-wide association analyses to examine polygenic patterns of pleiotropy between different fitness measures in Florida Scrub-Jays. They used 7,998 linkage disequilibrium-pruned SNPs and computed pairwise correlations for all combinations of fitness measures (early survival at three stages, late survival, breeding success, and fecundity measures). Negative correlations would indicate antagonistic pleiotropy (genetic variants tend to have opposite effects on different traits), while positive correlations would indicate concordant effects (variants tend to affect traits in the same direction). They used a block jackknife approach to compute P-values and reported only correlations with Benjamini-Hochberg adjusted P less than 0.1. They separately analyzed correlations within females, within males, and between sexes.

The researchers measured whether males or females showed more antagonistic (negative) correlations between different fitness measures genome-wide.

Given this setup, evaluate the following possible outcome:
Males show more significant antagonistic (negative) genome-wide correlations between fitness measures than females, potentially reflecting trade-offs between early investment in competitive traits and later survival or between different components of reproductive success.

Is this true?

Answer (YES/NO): YES